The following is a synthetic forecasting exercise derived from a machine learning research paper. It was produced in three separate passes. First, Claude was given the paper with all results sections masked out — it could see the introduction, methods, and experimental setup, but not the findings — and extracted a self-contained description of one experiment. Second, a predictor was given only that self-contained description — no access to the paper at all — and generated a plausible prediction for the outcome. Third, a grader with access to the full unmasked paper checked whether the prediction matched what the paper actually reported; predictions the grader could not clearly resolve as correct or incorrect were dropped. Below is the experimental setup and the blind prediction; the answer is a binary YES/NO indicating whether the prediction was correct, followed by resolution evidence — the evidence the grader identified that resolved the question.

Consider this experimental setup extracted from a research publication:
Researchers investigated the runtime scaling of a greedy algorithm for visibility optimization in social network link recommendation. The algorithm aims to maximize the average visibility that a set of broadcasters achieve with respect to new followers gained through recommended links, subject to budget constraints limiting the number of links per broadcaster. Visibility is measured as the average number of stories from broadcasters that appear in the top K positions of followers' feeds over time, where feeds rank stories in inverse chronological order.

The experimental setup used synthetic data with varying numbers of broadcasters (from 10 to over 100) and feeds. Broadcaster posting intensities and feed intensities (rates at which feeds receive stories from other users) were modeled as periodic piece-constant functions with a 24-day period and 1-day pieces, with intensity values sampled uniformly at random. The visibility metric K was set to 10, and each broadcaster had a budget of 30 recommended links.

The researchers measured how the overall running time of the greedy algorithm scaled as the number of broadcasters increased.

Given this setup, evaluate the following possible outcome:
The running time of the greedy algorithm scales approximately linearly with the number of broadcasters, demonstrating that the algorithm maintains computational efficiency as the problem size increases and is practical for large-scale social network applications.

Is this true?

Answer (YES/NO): YES